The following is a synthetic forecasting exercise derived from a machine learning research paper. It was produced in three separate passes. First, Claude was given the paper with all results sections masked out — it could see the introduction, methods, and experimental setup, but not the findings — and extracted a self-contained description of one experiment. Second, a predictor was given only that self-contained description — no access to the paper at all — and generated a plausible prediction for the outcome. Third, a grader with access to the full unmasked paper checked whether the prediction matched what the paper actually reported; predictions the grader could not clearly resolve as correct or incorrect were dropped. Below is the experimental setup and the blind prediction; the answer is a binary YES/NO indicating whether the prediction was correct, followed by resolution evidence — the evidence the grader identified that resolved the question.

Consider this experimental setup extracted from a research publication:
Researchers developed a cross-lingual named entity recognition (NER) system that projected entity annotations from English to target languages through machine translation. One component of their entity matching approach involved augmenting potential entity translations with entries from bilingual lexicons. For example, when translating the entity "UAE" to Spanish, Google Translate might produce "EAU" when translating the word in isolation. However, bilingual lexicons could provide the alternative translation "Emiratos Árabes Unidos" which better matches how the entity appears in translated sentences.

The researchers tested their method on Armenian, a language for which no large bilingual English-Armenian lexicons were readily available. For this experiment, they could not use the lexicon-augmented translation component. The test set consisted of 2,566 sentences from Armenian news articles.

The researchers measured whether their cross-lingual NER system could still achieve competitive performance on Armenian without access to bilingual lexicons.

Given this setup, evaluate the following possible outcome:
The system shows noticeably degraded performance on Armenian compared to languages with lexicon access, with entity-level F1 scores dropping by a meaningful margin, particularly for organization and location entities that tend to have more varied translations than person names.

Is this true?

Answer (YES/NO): NO